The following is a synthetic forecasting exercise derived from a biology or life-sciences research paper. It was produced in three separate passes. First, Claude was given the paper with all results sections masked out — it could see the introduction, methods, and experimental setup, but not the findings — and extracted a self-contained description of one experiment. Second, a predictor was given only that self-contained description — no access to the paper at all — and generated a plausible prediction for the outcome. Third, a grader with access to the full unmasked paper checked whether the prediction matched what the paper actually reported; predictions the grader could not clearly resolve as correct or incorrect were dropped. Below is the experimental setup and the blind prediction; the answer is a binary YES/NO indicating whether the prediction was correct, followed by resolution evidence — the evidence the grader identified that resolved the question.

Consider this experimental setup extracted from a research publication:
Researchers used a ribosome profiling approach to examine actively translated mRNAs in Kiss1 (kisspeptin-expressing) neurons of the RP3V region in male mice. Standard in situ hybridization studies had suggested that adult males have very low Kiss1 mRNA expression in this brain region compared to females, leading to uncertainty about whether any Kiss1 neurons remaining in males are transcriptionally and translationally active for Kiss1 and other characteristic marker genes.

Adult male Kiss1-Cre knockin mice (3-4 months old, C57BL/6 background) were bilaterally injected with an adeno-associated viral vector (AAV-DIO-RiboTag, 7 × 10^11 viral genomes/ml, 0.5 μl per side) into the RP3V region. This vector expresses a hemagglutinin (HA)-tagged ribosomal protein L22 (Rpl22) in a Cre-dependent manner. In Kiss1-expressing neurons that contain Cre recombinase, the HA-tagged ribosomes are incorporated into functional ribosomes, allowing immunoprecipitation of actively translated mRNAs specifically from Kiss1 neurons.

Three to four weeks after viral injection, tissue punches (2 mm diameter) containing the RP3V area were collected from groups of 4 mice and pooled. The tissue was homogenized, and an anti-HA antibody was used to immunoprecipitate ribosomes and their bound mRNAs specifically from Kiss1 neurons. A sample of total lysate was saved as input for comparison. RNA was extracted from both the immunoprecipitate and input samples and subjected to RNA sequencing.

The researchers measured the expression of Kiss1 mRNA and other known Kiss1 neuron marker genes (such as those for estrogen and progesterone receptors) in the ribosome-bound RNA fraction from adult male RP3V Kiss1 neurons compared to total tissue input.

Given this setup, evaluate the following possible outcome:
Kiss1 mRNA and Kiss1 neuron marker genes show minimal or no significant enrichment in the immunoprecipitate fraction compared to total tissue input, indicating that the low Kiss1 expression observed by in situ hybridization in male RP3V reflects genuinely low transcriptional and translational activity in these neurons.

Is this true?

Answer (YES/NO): NO